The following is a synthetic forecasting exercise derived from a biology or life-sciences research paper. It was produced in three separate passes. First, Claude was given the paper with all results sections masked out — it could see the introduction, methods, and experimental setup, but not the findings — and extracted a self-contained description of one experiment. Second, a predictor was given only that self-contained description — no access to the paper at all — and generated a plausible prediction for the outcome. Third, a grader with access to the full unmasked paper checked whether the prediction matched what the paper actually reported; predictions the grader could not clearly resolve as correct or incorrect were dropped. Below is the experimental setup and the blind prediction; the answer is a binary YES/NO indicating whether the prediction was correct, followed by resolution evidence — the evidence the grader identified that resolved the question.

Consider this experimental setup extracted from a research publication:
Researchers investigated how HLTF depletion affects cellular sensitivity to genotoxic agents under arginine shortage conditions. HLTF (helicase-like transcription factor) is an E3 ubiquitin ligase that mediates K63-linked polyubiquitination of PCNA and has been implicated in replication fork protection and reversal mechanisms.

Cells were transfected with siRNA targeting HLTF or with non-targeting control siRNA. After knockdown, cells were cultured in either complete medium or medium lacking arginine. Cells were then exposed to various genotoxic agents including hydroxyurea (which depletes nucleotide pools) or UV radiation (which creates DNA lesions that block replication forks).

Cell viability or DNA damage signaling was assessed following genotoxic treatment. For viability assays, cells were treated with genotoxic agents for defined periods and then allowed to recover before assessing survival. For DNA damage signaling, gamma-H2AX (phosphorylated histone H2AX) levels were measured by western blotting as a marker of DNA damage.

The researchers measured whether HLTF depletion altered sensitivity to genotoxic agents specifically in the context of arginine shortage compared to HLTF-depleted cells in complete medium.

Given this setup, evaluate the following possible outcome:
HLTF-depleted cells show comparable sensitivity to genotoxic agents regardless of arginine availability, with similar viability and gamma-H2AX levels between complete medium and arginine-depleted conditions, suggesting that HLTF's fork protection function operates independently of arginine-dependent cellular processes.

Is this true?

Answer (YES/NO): NO